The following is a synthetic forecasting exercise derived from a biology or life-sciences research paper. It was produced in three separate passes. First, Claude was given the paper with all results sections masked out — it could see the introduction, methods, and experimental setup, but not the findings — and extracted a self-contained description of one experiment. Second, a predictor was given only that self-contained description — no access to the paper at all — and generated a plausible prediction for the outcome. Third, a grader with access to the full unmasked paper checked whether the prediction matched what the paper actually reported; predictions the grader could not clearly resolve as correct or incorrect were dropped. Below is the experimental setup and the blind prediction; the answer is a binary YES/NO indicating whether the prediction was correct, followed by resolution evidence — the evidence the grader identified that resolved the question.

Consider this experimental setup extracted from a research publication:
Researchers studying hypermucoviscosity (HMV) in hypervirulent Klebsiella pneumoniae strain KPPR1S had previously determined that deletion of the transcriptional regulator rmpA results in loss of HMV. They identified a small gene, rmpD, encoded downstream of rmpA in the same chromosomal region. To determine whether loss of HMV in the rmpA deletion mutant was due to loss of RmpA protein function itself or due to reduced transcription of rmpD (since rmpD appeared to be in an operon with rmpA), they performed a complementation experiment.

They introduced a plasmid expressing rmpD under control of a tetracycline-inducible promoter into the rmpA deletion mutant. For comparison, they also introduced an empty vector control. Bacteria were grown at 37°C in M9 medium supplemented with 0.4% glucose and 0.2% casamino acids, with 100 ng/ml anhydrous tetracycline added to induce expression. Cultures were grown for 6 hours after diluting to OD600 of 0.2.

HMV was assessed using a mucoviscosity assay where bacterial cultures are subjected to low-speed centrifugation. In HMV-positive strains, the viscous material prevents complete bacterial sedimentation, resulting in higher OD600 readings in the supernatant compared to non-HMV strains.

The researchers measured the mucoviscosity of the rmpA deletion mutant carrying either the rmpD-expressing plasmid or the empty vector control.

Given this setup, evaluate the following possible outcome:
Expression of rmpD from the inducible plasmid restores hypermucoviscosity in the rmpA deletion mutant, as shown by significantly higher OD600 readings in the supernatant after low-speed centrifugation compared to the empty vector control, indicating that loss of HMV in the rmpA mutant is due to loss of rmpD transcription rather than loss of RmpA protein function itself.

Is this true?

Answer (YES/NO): YES